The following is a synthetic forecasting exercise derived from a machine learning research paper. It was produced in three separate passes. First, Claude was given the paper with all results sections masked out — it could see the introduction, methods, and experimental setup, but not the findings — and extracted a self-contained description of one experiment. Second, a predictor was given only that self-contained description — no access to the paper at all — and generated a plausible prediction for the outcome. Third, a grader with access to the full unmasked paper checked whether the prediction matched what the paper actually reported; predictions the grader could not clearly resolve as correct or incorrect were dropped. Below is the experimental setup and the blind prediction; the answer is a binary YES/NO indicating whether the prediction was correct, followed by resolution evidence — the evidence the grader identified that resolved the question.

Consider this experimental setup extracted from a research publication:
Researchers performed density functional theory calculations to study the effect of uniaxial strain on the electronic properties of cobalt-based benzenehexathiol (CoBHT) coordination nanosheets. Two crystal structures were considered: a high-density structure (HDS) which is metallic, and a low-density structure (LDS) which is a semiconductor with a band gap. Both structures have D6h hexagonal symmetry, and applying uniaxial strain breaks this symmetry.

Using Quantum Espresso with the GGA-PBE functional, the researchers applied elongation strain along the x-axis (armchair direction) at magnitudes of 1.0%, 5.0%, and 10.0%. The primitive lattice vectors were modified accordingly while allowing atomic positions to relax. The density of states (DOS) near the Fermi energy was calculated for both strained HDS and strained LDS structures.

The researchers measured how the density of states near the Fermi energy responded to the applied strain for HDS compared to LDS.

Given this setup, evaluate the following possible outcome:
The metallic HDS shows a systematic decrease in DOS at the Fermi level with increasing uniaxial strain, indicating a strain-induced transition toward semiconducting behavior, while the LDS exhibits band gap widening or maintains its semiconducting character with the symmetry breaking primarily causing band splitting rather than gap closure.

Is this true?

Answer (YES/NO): NO